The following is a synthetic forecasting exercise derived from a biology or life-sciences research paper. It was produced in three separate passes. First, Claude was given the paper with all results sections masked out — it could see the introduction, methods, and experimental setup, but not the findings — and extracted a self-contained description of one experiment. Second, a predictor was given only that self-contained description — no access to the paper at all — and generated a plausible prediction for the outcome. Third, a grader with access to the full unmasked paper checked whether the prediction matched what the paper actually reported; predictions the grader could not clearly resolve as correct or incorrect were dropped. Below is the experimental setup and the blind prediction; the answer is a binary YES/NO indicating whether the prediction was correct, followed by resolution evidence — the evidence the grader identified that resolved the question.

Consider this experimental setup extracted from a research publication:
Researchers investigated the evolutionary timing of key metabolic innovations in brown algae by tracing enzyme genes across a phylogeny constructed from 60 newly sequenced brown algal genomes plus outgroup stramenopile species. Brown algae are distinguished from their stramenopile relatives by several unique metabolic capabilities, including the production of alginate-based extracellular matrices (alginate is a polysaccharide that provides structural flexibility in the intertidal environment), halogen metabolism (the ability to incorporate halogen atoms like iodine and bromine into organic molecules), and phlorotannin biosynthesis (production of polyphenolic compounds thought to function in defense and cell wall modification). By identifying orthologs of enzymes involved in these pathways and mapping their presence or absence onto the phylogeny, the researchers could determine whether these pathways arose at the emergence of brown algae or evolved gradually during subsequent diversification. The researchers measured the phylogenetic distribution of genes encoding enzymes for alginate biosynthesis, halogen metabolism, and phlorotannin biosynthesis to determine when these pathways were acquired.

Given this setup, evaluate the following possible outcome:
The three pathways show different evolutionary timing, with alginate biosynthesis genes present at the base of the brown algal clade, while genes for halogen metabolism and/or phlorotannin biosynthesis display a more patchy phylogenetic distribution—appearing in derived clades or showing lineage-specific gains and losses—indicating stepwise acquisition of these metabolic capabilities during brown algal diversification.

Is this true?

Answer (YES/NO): NO